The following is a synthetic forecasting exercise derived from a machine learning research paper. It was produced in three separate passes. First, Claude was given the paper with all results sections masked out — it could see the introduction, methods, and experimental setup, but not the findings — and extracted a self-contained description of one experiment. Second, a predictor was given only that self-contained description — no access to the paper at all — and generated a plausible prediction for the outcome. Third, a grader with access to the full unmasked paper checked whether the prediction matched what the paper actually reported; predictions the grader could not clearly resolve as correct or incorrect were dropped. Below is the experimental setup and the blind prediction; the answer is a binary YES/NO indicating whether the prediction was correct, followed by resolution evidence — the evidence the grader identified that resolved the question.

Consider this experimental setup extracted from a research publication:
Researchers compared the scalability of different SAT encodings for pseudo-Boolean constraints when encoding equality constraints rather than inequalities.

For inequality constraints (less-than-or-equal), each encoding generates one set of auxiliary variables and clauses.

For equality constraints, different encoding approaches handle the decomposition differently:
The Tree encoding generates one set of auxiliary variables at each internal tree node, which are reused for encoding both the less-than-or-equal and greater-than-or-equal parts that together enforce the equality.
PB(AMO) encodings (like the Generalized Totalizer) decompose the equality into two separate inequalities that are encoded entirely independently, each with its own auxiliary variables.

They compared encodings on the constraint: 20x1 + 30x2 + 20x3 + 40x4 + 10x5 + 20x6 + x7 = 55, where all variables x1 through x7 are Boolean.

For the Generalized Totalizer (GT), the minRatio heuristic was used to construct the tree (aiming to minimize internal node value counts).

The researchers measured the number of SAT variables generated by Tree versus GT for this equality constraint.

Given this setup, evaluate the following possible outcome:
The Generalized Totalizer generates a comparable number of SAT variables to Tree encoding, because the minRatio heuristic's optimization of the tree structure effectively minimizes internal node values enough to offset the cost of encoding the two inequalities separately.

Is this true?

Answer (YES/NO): NO